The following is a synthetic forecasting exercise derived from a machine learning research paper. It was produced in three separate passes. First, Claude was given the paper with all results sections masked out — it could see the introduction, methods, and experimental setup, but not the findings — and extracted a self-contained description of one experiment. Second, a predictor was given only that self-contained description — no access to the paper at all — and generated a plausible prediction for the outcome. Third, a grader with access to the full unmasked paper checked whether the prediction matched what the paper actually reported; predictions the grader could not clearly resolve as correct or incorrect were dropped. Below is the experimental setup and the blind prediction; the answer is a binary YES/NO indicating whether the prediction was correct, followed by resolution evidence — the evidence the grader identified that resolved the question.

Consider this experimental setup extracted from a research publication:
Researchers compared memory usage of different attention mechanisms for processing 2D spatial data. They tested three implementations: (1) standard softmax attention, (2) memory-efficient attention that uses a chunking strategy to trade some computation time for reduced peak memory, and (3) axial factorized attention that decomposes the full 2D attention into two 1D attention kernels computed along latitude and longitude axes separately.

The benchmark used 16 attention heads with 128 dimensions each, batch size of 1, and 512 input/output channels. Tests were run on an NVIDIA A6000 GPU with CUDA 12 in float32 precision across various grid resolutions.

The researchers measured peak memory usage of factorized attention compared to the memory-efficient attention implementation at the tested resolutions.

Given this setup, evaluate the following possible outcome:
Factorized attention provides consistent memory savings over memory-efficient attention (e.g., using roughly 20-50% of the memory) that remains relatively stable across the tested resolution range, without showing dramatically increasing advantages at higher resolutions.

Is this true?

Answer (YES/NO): NO